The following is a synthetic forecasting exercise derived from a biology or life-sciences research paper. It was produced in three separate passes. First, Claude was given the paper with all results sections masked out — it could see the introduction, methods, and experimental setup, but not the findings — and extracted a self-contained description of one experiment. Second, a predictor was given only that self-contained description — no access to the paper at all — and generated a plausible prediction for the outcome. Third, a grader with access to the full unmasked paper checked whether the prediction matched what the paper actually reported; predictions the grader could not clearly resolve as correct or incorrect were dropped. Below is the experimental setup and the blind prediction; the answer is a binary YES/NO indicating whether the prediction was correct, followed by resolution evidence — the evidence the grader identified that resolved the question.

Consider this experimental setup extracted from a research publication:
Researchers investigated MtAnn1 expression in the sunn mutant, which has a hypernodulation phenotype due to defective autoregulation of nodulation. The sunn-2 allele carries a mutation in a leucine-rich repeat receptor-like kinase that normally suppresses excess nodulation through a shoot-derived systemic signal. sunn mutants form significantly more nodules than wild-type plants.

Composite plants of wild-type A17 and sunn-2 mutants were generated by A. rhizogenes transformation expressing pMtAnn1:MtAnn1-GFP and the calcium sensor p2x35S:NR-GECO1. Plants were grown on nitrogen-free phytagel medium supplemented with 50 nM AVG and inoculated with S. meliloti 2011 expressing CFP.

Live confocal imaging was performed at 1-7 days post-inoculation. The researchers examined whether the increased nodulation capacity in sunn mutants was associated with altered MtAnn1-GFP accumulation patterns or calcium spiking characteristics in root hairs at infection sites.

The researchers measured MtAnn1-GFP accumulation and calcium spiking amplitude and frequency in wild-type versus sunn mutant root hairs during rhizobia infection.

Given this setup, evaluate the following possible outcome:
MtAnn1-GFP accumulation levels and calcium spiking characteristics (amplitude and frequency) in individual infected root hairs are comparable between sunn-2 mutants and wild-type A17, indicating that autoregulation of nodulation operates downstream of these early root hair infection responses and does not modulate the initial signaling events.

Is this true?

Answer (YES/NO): YES